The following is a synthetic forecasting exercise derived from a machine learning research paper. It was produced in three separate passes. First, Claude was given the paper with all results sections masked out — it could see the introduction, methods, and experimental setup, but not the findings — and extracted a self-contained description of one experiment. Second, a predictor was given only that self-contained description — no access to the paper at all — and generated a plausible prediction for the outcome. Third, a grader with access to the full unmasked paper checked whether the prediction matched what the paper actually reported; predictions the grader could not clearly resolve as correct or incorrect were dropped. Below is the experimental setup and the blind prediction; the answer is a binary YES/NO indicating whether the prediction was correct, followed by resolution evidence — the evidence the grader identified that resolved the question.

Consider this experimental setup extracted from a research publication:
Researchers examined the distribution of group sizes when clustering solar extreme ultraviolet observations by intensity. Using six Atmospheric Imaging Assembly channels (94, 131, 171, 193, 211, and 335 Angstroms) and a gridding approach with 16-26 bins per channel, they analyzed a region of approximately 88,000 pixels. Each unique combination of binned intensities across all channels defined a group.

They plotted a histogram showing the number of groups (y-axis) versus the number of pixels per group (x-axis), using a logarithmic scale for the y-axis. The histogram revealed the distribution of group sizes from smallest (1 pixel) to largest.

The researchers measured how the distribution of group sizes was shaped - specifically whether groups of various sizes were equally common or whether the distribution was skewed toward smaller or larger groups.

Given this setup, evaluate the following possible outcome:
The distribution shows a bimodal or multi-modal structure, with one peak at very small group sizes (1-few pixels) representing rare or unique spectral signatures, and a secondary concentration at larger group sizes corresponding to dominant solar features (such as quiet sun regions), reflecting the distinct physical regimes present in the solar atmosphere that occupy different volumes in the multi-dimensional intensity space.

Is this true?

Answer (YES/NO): NO